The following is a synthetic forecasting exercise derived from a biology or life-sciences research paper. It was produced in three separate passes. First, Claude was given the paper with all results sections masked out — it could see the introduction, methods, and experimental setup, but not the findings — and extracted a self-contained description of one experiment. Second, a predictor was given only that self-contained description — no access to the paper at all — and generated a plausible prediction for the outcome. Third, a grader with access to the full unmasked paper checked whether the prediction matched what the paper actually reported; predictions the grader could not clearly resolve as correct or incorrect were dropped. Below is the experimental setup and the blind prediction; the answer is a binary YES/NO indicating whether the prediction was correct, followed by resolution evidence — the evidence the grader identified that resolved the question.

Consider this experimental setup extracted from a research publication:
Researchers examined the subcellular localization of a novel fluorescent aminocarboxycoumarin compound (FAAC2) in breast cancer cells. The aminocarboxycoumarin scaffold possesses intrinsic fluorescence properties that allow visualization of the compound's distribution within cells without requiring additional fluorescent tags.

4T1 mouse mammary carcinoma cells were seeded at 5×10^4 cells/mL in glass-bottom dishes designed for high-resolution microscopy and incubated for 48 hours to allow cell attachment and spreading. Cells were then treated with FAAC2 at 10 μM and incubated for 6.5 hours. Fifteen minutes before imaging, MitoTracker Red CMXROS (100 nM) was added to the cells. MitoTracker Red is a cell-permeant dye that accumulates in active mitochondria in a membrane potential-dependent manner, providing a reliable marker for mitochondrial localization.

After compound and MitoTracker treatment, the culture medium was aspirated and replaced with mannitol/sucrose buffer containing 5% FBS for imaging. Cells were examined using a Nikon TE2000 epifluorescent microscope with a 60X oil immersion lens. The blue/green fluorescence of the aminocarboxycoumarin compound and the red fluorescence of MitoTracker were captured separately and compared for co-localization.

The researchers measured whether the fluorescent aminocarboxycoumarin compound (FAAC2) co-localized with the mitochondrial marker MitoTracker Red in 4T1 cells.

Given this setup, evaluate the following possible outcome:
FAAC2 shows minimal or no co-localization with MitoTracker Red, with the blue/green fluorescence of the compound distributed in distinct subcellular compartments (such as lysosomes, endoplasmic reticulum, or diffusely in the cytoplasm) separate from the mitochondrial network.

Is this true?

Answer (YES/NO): NO